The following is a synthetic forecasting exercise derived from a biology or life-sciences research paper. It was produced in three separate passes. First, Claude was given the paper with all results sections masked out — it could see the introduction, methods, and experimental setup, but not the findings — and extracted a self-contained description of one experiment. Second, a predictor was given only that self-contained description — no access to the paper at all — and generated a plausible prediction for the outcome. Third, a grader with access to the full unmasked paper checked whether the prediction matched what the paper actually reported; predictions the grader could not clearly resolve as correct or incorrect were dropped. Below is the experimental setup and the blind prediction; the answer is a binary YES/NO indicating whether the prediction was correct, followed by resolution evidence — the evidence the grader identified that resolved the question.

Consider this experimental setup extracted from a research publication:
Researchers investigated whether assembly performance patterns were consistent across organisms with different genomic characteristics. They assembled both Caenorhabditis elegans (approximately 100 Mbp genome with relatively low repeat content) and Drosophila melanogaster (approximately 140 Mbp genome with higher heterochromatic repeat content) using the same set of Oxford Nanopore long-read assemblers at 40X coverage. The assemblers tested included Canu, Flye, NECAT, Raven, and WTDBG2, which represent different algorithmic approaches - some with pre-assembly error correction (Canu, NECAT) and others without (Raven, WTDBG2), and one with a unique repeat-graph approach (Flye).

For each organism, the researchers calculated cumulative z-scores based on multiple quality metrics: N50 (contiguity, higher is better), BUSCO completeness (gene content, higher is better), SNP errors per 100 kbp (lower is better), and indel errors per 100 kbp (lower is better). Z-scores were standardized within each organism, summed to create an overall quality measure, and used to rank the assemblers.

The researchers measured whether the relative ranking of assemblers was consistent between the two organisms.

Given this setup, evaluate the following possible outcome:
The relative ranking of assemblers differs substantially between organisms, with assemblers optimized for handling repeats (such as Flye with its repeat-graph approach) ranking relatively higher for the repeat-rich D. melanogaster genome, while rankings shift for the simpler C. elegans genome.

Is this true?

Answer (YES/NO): NO